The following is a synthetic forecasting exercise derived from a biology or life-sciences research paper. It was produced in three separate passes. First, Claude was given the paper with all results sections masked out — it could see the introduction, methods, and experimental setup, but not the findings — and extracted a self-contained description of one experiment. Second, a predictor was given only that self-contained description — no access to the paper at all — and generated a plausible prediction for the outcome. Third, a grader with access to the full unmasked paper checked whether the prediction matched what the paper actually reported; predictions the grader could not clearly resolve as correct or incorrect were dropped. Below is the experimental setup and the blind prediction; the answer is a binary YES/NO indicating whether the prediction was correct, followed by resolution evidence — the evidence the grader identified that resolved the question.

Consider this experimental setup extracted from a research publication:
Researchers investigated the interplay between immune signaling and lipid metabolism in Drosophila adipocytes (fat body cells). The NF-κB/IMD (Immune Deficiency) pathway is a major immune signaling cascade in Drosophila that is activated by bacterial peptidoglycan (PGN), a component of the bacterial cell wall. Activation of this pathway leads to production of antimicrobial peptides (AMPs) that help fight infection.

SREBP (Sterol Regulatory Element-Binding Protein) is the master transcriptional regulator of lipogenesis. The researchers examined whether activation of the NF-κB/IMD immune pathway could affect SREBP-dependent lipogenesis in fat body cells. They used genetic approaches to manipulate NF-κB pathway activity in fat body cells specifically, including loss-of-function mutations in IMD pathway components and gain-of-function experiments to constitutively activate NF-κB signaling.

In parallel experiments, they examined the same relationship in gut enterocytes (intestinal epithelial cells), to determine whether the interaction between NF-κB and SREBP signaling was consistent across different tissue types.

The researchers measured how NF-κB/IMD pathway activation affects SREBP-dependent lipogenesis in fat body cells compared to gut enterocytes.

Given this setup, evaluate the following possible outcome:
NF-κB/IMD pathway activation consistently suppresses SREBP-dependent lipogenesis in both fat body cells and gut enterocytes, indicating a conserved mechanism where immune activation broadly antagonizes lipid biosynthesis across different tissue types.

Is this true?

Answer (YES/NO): NO